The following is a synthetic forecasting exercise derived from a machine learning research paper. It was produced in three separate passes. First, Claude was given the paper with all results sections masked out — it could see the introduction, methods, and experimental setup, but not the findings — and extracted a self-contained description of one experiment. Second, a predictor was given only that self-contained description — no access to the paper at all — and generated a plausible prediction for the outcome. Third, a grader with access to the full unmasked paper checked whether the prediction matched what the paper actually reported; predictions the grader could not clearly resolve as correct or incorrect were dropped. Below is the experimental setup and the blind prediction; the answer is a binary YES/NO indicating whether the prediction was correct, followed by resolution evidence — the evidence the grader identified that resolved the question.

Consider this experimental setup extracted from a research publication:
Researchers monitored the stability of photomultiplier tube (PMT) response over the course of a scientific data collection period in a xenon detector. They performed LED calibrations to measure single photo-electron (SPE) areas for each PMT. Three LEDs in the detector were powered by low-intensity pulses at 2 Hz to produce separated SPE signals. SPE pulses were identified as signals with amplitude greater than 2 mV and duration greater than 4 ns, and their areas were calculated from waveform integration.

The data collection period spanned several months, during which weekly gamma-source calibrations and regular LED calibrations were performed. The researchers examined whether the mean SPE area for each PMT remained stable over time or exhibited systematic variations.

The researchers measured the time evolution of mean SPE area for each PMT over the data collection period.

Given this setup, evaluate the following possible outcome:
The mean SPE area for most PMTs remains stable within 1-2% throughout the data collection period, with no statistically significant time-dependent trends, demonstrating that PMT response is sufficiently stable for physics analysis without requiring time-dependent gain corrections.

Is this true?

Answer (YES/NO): NO